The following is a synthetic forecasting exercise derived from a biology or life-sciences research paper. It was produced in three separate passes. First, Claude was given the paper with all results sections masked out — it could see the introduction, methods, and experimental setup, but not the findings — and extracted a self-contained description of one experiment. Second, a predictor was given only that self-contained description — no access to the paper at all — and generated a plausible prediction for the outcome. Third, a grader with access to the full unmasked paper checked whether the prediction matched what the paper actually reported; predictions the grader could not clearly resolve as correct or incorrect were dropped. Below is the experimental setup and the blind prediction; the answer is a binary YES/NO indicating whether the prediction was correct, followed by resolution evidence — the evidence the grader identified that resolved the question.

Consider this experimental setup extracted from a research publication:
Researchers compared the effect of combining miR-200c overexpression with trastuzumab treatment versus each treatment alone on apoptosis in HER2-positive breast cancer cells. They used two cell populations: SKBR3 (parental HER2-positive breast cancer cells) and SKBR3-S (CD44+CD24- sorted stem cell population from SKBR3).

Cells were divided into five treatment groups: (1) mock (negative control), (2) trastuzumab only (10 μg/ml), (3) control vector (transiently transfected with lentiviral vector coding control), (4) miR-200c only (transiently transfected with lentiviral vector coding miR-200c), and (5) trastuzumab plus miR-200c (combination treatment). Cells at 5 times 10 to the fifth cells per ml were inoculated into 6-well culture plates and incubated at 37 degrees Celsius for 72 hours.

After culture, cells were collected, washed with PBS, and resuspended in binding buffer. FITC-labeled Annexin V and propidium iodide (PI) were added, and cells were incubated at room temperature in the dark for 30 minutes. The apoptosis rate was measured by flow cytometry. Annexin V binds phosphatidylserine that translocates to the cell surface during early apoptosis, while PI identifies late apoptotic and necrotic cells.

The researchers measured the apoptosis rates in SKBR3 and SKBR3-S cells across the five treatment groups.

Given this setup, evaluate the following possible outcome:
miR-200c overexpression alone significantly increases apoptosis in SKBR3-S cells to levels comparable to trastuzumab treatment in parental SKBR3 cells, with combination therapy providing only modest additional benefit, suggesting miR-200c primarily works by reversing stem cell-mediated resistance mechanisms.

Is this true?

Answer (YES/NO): NO